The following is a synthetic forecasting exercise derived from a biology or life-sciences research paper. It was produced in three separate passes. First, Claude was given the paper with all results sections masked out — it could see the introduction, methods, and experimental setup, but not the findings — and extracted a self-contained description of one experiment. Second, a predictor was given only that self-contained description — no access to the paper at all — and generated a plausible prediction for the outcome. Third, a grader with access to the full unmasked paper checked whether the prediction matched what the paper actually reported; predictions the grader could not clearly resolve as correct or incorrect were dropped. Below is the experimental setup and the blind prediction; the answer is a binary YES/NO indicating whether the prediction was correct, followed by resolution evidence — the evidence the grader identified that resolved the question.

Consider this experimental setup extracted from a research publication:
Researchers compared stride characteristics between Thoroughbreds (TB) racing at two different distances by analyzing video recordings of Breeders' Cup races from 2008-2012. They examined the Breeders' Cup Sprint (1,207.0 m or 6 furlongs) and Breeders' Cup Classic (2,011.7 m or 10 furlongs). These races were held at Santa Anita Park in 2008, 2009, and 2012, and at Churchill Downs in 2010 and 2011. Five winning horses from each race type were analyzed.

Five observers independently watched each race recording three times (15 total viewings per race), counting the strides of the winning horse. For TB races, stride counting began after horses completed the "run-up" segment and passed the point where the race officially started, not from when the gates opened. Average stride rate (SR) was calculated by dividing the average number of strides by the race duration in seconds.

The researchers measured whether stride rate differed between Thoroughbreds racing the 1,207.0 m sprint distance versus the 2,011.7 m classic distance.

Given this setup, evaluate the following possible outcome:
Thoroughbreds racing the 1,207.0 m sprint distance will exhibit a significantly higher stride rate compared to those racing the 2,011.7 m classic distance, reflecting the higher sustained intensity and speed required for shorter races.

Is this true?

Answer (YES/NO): YES